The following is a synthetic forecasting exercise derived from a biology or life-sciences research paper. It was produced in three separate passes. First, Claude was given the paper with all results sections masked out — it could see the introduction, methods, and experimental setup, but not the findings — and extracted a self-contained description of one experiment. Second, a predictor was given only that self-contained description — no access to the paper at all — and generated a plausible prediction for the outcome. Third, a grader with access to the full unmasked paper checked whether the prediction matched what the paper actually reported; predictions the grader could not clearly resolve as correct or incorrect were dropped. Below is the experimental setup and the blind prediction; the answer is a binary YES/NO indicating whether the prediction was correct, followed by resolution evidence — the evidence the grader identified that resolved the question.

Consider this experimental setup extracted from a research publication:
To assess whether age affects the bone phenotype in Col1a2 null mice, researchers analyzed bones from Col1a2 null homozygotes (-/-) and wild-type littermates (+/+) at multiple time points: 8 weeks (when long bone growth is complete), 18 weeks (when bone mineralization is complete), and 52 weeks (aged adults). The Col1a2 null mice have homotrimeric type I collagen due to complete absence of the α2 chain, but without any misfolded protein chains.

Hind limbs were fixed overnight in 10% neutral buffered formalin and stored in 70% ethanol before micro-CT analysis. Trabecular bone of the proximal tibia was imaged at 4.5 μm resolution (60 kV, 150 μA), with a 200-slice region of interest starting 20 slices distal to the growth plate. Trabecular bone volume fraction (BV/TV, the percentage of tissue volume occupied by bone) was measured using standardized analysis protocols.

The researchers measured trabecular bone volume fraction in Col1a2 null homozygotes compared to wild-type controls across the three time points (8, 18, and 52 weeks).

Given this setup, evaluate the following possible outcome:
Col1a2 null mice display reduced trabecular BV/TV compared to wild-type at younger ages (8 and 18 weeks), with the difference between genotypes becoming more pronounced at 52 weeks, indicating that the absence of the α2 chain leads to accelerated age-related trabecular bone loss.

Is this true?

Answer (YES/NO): NO